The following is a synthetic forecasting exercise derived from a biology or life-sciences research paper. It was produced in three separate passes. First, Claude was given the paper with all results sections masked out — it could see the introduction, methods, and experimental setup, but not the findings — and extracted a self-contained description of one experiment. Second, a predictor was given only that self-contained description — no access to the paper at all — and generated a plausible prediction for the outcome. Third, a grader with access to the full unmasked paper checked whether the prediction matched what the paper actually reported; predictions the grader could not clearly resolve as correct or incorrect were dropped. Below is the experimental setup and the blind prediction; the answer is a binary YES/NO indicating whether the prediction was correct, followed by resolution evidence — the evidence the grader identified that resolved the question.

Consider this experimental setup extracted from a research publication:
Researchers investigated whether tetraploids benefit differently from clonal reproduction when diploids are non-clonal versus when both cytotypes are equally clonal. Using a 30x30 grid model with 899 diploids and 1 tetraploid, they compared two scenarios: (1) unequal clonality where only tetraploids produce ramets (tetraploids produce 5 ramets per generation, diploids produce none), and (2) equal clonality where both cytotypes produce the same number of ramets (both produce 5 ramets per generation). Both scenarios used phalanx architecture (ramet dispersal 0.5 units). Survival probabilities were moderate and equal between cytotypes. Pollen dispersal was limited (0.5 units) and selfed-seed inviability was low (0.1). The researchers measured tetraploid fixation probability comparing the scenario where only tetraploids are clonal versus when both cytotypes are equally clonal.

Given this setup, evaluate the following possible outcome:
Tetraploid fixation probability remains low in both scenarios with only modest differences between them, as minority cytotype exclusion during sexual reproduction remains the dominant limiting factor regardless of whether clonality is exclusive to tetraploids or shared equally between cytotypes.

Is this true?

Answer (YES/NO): NO